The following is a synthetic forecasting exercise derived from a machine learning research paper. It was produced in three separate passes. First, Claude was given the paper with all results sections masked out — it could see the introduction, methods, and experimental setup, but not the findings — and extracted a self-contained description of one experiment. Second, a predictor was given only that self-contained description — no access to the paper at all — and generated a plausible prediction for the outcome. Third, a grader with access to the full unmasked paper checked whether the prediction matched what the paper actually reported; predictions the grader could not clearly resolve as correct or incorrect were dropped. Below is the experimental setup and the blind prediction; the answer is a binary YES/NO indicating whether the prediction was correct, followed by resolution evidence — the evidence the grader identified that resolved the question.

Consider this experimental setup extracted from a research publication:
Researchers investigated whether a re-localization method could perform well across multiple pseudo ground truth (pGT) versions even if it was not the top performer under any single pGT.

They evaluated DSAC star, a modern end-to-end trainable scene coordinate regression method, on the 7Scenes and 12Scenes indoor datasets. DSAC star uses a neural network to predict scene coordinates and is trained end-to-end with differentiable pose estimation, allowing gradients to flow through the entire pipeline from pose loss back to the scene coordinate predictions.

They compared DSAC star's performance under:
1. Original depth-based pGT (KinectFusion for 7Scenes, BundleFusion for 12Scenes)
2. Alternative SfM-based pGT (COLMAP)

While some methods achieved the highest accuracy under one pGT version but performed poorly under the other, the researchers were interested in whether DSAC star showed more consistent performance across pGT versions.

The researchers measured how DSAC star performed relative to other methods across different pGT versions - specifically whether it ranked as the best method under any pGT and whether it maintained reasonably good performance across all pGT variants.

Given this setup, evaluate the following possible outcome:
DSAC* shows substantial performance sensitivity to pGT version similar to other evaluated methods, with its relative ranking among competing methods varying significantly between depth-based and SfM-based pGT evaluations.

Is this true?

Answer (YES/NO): NO